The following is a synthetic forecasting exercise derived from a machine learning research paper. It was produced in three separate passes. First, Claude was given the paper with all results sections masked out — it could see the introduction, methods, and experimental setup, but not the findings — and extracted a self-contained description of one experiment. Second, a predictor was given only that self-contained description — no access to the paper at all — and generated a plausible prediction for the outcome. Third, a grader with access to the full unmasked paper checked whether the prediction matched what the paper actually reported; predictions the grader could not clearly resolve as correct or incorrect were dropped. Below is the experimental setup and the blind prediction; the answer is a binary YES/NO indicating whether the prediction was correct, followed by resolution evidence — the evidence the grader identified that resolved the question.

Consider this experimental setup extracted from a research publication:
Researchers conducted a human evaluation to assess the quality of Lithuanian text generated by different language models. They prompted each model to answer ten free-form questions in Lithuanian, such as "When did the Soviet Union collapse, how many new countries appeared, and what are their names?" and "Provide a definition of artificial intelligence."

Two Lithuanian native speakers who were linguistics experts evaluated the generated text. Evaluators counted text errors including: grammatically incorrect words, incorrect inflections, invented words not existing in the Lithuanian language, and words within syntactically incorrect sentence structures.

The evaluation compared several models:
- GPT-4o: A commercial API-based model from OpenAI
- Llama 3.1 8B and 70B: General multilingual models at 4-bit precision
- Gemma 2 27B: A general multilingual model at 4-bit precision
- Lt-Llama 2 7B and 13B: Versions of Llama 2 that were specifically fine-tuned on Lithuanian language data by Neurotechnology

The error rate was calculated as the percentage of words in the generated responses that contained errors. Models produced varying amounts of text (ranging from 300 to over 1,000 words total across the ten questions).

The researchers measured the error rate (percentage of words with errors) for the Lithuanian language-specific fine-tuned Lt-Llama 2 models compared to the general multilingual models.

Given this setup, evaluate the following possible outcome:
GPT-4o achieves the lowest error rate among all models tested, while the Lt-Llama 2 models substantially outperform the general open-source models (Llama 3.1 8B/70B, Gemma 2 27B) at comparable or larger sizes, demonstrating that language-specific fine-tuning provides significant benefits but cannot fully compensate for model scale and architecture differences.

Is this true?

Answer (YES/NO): NO